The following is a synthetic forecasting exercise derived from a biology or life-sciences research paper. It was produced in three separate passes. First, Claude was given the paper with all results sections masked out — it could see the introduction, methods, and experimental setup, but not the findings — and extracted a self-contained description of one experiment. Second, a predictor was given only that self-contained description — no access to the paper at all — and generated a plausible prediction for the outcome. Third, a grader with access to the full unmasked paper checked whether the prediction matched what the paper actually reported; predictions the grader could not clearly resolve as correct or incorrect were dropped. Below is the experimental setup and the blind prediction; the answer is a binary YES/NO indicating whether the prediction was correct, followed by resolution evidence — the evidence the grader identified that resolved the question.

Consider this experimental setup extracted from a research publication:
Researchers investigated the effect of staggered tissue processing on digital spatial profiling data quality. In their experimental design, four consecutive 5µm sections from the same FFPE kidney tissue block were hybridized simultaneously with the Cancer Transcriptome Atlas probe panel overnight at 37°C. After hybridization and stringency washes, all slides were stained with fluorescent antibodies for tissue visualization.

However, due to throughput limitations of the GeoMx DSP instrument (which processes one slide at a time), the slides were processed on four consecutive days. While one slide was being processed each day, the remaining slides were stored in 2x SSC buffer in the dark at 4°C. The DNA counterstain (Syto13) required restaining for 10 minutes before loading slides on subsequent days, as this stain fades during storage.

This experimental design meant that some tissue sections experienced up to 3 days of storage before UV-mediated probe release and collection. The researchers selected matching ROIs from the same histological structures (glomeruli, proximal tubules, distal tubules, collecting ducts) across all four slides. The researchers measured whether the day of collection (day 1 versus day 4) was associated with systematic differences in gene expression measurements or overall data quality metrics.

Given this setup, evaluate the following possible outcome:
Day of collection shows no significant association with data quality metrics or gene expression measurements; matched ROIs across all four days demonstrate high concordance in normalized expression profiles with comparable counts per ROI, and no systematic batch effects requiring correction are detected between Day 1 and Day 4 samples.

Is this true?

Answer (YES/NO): YES